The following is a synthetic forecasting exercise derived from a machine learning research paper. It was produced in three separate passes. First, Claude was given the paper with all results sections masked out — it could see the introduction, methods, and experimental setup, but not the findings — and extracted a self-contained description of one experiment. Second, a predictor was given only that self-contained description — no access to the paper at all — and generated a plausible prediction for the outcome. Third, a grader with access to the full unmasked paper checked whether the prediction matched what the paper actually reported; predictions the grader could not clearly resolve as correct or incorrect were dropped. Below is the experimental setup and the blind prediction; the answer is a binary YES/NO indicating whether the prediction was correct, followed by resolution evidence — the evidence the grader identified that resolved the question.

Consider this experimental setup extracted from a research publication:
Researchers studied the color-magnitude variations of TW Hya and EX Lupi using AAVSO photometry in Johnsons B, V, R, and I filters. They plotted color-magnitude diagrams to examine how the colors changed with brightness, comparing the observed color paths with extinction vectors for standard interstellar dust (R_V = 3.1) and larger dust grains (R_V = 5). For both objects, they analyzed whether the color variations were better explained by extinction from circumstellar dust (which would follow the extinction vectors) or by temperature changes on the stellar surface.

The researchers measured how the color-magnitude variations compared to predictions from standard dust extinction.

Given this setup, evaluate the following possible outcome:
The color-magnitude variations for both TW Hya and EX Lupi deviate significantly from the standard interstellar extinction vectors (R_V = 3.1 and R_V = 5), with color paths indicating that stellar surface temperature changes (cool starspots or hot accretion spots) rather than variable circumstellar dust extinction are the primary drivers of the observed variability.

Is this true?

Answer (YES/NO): NO